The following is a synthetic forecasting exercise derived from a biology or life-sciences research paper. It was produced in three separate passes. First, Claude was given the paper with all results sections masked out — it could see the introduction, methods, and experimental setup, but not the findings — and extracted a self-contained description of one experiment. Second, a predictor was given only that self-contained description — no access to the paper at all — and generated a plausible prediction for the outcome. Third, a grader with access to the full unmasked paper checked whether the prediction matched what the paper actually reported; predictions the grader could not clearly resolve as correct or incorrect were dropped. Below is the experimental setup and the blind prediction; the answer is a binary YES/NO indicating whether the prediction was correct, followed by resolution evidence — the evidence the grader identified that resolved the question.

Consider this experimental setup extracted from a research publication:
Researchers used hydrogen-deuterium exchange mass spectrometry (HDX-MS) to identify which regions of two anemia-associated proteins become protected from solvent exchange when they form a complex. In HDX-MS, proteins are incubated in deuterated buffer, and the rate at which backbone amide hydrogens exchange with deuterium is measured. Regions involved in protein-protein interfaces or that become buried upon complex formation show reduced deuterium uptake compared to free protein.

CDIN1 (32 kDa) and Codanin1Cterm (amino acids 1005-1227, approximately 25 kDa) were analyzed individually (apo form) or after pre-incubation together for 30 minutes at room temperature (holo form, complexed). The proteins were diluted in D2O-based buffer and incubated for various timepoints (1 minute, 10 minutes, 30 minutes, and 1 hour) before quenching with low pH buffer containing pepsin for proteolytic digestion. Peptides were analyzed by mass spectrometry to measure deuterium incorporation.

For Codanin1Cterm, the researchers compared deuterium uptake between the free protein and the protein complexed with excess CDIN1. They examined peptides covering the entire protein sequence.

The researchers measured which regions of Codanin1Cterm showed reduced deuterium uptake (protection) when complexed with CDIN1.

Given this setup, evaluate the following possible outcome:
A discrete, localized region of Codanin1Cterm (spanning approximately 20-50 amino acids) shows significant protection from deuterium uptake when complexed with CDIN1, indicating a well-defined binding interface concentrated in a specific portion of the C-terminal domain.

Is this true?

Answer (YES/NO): NO